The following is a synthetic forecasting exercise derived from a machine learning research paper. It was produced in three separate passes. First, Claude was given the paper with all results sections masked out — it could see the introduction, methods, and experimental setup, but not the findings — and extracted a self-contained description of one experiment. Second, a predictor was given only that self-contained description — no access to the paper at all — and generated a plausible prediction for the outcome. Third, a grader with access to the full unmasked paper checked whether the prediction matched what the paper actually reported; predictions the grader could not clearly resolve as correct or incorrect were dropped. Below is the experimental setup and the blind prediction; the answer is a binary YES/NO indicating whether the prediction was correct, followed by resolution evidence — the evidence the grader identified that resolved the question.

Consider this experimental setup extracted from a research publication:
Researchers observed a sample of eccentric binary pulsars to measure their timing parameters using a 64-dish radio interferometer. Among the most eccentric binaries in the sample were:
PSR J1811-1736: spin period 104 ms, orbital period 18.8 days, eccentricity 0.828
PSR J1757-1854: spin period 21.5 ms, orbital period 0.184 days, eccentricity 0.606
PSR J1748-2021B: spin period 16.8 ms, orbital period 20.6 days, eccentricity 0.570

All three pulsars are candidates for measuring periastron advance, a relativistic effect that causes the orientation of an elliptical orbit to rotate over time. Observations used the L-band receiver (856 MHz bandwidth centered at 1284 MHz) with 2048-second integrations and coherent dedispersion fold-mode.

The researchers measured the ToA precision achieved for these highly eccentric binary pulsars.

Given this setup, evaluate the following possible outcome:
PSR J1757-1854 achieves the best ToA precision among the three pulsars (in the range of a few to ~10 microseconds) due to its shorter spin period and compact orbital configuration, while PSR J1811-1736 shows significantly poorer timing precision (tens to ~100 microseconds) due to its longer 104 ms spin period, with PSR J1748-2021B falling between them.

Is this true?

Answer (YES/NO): YES